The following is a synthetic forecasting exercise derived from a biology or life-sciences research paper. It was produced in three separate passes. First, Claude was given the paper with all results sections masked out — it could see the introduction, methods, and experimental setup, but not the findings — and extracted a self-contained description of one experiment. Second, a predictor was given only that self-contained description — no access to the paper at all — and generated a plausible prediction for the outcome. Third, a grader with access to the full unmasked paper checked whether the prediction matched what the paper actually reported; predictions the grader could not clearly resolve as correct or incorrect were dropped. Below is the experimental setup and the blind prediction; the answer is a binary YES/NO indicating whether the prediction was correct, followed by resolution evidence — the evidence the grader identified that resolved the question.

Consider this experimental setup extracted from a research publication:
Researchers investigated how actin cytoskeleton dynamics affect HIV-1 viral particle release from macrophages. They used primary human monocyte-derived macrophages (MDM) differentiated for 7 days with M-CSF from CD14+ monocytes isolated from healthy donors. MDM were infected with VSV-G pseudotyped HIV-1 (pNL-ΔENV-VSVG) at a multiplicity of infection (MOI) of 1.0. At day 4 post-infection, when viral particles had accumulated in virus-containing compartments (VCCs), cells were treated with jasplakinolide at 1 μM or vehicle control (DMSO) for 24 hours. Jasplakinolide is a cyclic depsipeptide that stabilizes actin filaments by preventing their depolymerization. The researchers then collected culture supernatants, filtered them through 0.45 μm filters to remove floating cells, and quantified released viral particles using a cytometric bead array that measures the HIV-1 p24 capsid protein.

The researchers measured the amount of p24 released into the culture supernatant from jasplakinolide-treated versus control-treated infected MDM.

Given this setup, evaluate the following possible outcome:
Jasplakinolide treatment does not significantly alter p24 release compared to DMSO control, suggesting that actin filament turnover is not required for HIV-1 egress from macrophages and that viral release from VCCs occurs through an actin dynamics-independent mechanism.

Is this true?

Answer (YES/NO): NO